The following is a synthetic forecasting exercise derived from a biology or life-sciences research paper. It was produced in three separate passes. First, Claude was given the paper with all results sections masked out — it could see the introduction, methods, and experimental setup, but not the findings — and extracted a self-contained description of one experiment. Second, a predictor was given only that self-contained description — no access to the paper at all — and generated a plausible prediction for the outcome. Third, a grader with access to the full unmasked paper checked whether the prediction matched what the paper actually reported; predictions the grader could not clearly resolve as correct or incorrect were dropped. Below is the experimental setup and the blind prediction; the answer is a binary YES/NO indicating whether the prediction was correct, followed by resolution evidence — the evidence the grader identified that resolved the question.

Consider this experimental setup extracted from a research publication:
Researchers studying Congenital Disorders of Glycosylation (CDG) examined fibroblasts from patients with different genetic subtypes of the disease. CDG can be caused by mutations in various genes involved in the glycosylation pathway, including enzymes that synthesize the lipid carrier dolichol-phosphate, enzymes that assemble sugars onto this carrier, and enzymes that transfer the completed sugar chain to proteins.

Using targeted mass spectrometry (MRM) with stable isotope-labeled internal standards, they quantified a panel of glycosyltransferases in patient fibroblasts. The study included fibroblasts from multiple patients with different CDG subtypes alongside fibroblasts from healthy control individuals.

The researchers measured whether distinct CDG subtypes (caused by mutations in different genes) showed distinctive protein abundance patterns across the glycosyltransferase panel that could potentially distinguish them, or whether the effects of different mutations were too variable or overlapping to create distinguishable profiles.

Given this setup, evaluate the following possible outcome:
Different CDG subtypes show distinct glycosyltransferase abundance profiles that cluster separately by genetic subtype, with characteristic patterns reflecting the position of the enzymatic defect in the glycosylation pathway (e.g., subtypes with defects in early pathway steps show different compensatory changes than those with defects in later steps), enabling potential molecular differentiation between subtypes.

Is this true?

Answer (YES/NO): NO